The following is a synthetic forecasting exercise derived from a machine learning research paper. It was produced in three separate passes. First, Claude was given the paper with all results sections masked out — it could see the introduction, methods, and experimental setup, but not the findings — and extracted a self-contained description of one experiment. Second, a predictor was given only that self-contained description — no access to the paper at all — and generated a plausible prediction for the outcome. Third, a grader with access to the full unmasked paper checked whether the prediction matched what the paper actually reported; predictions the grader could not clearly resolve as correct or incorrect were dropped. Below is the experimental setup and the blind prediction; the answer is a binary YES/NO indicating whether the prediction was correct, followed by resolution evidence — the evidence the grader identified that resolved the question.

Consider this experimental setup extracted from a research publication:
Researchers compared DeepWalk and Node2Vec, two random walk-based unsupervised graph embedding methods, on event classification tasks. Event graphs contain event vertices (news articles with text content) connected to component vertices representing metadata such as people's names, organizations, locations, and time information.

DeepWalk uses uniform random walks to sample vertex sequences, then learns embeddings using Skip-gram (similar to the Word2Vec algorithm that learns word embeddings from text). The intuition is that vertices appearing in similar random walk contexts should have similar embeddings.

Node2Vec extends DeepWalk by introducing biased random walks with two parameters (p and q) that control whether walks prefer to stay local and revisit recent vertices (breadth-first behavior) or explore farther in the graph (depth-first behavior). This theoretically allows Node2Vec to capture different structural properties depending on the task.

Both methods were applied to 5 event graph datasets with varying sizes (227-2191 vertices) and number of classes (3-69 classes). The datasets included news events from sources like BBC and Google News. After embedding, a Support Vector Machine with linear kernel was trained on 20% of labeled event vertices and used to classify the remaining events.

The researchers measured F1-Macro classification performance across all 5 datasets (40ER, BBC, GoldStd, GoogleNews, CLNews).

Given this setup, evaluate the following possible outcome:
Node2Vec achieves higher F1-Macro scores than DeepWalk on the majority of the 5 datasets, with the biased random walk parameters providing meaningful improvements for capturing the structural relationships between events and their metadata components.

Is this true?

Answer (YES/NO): NO